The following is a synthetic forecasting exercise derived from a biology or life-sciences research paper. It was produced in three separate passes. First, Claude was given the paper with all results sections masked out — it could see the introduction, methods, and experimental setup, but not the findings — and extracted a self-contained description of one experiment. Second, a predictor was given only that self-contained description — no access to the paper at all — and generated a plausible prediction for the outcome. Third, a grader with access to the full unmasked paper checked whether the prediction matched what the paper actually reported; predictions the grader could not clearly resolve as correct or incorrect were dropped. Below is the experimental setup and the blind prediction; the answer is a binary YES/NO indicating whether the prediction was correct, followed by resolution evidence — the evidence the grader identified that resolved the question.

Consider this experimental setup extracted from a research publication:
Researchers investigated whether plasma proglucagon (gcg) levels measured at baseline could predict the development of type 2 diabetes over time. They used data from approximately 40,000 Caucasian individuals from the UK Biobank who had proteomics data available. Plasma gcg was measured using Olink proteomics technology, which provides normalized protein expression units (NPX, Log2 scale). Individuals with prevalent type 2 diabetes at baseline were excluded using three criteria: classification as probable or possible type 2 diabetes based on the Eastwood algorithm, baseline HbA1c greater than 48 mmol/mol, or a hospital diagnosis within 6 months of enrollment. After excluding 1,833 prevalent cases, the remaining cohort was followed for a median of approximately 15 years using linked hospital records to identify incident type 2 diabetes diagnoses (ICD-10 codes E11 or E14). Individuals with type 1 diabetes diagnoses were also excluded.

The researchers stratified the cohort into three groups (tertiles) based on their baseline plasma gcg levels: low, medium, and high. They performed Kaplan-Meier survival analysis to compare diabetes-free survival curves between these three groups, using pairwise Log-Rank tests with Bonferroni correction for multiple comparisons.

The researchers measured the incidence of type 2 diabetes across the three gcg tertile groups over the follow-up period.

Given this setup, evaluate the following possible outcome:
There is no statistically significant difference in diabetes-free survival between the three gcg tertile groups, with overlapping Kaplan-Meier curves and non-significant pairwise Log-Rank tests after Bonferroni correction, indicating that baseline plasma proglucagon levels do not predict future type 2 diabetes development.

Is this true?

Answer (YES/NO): NO